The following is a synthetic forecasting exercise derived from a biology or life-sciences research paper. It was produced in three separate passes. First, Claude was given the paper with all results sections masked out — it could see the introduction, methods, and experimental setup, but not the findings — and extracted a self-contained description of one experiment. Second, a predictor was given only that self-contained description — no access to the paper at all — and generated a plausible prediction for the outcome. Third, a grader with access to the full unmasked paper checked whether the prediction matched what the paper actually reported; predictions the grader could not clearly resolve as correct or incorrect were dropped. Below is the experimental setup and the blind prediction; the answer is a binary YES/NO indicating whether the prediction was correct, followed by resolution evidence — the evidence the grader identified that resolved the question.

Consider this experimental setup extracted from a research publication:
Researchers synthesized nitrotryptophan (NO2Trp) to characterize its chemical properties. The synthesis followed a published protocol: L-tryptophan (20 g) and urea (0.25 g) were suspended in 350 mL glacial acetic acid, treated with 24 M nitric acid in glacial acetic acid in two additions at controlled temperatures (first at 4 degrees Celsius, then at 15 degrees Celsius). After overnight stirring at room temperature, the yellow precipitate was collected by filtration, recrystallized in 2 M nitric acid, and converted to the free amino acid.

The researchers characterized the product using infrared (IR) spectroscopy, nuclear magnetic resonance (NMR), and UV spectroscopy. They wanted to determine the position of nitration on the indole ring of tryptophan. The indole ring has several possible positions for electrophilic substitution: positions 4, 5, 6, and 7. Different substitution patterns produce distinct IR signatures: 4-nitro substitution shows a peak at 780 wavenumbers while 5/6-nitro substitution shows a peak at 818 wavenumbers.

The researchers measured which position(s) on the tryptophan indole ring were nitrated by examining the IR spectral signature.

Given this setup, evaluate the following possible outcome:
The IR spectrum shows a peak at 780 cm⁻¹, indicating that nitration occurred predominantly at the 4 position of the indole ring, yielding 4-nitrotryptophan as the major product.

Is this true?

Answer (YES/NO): NO